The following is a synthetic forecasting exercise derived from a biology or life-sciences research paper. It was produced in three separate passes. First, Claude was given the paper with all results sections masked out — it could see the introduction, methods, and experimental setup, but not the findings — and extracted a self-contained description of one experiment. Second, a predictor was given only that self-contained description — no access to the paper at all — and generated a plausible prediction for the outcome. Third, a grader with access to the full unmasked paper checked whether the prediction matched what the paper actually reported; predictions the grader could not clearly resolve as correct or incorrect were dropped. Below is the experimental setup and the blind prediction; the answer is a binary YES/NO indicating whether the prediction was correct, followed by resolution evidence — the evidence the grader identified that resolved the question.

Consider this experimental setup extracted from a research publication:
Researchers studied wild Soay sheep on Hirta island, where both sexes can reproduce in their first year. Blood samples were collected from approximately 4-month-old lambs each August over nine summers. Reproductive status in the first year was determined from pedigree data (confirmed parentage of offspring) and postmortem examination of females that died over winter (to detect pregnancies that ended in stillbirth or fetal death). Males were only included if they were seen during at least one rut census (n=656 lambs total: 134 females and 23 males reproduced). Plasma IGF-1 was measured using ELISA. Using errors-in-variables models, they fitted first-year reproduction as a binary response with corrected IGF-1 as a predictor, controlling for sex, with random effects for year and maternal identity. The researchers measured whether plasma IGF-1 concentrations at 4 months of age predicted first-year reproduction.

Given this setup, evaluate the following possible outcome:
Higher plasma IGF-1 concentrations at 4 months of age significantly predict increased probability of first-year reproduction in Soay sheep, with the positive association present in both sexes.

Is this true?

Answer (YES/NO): NO